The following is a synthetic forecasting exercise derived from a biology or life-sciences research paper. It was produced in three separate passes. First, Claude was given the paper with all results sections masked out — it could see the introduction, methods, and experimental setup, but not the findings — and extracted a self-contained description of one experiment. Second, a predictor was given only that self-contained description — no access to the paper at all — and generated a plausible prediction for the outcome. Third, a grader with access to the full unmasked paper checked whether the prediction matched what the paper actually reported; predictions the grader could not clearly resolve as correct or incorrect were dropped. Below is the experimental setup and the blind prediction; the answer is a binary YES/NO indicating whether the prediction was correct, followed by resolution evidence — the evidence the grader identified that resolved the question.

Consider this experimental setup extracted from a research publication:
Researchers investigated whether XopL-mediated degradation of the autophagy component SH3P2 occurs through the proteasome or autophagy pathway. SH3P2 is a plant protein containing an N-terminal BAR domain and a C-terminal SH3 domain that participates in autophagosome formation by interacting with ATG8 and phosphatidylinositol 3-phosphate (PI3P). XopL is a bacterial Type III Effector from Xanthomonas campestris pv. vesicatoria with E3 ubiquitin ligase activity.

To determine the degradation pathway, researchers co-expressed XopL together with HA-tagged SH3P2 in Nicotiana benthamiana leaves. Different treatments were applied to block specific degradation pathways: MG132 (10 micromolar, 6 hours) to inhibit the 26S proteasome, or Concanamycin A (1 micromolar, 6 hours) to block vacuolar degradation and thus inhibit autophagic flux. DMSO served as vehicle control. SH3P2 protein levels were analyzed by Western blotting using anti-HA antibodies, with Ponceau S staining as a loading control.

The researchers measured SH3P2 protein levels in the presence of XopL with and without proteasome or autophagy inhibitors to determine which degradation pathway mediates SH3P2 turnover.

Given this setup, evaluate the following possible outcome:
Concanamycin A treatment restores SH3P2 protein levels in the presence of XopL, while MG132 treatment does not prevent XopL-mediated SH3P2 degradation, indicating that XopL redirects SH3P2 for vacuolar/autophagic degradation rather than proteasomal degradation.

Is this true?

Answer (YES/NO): NO